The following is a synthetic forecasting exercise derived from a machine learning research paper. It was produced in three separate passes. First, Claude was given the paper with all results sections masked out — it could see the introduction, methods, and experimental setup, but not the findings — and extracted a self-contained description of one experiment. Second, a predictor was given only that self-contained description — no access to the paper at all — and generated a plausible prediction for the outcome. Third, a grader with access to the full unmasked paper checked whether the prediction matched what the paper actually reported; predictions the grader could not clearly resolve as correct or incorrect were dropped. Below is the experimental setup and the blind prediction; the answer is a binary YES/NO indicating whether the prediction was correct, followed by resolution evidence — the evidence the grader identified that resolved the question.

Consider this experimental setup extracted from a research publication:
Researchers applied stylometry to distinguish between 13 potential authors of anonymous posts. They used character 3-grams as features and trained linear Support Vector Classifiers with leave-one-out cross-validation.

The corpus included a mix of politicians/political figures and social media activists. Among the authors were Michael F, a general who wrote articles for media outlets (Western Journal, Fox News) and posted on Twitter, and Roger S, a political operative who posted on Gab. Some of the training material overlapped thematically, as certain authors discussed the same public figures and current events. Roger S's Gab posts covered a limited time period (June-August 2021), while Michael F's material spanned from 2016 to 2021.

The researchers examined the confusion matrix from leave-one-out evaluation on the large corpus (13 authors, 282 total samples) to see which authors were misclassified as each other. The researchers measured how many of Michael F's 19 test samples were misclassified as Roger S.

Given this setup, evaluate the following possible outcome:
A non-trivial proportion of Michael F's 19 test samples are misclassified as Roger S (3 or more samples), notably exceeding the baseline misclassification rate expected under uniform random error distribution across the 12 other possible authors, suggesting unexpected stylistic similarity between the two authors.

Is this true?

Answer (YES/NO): NO